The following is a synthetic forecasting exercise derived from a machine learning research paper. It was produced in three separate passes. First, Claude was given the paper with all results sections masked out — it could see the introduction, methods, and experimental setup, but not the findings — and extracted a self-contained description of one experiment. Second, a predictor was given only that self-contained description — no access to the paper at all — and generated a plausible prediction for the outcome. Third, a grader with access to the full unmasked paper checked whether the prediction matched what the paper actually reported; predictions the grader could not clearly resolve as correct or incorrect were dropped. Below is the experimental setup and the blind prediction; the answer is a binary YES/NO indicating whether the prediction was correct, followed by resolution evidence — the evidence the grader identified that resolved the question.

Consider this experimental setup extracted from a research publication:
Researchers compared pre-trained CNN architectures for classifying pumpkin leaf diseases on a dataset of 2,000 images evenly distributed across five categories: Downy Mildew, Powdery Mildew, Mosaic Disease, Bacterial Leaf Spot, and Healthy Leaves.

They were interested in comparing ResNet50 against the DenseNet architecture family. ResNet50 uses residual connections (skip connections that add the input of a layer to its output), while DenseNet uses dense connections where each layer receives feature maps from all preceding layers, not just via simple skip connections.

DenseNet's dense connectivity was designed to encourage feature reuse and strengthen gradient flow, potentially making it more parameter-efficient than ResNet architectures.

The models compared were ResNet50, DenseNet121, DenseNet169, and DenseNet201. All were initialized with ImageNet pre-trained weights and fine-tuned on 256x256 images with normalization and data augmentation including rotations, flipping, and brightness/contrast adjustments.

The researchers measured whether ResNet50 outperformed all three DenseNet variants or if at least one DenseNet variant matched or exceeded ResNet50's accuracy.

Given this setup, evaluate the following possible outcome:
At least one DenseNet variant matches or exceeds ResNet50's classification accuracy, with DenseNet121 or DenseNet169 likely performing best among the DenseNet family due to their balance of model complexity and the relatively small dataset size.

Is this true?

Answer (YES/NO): NO